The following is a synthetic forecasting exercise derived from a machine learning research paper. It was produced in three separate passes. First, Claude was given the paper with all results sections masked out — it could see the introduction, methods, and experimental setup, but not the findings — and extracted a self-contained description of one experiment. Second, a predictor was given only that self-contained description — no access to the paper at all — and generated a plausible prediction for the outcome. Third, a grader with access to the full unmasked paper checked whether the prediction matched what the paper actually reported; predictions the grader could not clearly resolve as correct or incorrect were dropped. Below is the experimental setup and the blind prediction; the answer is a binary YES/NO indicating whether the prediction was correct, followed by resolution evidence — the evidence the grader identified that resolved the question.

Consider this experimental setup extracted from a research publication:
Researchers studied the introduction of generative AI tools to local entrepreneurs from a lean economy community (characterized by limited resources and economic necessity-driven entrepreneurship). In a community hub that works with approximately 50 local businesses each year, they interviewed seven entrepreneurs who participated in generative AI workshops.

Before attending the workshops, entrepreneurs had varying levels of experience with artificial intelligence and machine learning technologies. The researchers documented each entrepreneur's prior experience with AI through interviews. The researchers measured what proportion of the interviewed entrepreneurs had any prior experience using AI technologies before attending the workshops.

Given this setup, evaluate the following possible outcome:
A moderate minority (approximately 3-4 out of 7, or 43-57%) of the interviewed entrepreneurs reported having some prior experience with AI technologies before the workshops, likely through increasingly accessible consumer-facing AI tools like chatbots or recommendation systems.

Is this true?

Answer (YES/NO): NO